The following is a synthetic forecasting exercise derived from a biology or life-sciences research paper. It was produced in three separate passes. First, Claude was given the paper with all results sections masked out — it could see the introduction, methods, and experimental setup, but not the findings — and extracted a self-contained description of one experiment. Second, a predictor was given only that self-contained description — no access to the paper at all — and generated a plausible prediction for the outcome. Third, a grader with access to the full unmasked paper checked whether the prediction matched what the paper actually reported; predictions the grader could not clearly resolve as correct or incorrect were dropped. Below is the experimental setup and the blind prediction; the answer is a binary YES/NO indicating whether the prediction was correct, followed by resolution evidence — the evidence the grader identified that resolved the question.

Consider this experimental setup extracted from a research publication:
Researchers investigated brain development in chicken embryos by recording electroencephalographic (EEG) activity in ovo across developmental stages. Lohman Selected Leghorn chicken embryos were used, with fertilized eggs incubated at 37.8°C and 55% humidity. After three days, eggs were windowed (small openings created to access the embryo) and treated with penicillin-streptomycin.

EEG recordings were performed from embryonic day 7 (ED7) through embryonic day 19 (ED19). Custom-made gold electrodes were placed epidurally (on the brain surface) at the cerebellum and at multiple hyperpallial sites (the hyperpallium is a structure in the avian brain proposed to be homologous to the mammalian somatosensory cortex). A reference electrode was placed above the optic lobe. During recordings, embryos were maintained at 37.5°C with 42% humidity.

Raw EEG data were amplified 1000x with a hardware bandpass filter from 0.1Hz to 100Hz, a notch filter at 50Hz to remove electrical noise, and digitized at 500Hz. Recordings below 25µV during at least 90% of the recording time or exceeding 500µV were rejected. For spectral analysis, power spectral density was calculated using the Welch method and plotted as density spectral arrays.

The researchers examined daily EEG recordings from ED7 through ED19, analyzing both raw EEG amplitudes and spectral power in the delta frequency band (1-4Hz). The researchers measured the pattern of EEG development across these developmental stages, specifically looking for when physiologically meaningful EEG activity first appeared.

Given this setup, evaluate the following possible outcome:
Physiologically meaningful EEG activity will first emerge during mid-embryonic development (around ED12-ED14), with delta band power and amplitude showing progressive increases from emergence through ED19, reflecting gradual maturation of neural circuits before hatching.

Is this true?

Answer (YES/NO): YES